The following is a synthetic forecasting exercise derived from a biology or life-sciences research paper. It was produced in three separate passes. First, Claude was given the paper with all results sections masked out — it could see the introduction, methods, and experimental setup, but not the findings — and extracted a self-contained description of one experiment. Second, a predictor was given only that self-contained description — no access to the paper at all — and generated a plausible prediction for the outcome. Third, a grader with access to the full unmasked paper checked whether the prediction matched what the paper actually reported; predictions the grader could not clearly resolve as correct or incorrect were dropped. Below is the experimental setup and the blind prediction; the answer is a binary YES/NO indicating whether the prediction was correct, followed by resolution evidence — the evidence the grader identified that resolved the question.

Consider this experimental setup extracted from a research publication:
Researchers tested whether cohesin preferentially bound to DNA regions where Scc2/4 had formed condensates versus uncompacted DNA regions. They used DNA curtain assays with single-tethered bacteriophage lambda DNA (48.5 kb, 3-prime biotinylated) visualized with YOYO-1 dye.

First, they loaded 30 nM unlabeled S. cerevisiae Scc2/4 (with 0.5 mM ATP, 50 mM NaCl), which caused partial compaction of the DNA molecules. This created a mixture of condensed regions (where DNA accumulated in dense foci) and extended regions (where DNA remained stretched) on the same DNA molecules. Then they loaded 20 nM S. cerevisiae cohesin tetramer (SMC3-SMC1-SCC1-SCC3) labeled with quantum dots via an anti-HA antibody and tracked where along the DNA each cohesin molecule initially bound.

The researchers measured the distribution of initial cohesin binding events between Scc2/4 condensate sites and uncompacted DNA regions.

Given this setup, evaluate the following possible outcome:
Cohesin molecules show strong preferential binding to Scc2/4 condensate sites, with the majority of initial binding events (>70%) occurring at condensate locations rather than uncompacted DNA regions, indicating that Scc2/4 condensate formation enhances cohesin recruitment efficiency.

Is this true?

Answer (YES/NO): NO